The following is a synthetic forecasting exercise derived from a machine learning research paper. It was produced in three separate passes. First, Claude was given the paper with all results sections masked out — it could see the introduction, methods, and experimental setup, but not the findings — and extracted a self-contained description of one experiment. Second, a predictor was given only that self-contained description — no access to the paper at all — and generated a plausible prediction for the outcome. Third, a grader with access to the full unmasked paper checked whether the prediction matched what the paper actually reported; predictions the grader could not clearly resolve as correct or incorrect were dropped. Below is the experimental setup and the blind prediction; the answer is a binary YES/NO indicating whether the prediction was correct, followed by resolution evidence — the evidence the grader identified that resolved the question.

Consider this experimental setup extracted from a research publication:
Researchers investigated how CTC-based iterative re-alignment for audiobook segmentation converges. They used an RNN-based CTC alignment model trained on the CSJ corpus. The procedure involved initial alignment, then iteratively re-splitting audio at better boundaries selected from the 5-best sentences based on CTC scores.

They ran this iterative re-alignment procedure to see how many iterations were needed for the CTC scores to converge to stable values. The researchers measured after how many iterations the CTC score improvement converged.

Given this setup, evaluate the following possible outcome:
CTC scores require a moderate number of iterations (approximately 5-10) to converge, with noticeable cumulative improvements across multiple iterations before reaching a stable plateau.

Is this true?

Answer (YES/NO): NO